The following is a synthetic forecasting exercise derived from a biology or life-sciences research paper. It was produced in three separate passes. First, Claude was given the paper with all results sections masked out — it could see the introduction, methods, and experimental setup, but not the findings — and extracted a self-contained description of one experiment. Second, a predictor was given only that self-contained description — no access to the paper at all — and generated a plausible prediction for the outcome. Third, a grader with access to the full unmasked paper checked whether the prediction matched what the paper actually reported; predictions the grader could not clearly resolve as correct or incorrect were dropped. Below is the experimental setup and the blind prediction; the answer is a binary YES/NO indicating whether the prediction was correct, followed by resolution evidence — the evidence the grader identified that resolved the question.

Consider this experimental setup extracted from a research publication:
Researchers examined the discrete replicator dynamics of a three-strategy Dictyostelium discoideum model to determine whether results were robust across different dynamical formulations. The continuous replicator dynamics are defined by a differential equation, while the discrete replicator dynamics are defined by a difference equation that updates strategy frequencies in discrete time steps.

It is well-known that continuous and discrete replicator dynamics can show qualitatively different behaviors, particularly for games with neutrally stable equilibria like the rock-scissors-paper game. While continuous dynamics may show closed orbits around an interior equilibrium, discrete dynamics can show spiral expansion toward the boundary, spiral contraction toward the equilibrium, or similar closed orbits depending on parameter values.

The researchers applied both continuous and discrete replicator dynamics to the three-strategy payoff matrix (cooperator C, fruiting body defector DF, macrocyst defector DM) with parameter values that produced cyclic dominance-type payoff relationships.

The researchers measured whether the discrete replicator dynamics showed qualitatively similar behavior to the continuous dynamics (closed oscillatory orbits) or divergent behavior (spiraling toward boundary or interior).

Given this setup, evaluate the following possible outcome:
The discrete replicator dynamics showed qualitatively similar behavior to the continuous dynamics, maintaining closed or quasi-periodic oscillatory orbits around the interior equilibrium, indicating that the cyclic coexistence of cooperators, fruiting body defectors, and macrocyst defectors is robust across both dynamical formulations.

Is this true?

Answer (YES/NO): NO